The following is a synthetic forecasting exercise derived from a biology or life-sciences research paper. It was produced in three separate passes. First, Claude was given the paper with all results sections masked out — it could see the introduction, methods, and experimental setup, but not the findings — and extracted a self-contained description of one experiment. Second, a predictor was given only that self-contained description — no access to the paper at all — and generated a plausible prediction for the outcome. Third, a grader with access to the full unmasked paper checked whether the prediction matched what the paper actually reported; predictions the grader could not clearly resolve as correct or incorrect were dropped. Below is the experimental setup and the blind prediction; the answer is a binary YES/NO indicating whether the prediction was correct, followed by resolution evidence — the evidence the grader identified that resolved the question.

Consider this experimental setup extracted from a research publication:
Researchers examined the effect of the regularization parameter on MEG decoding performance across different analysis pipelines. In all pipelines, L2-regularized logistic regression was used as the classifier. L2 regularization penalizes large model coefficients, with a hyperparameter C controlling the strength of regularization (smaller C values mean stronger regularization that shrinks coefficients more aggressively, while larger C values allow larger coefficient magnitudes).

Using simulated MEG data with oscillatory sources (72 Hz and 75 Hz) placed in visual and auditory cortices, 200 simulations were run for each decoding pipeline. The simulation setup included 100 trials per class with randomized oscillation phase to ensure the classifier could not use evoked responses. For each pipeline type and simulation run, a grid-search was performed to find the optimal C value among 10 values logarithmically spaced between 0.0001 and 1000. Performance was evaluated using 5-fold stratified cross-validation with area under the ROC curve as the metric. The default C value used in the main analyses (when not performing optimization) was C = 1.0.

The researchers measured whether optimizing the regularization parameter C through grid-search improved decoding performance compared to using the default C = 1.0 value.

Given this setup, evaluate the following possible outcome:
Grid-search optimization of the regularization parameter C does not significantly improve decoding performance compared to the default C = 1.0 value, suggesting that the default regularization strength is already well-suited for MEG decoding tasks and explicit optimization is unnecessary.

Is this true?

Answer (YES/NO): YES